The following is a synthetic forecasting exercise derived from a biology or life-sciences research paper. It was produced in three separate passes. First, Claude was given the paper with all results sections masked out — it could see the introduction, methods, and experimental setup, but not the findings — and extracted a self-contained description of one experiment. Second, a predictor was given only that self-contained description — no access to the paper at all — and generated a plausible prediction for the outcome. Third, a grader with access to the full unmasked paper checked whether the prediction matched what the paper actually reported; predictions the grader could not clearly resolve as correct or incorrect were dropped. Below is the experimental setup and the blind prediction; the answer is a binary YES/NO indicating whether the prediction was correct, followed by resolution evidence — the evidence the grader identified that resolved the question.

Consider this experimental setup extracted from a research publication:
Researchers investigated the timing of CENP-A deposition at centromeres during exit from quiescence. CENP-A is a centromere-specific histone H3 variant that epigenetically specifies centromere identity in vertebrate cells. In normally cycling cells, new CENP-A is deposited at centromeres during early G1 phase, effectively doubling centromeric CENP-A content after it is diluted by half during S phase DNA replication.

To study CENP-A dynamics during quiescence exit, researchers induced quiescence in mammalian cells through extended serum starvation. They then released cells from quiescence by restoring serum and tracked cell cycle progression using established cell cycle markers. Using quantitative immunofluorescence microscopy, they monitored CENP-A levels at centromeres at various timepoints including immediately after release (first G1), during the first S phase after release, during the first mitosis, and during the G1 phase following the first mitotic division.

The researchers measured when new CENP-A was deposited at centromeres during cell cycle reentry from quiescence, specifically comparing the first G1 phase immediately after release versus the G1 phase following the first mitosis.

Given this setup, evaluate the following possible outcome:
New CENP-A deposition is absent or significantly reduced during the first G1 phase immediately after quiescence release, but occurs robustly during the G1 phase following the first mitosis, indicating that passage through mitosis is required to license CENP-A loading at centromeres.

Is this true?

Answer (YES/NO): YES